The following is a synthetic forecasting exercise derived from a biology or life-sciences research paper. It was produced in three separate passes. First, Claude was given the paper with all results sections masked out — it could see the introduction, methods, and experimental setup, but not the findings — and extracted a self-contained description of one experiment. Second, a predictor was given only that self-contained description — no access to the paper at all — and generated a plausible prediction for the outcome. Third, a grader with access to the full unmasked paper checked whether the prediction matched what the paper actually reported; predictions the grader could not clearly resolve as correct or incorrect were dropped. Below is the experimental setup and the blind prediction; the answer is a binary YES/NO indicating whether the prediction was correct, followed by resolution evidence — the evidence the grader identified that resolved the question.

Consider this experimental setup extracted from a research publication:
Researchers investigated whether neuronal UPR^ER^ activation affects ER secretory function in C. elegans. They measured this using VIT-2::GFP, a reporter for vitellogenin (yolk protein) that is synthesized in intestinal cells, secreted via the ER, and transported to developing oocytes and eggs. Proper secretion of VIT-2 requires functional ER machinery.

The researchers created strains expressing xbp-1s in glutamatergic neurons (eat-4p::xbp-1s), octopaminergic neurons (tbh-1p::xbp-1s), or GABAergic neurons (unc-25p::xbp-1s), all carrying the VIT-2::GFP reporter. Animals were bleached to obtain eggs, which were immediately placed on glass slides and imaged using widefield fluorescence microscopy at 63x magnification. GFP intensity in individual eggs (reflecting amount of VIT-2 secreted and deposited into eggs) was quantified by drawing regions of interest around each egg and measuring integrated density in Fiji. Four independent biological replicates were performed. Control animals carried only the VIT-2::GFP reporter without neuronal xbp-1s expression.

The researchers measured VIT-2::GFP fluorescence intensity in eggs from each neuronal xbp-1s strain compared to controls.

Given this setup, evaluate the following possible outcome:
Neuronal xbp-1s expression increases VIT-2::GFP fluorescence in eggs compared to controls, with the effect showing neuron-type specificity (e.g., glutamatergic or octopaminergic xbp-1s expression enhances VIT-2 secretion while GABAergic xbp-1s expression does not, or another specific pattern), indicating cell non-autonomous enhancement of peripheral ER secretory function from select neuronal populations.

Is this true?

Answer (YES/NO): NO